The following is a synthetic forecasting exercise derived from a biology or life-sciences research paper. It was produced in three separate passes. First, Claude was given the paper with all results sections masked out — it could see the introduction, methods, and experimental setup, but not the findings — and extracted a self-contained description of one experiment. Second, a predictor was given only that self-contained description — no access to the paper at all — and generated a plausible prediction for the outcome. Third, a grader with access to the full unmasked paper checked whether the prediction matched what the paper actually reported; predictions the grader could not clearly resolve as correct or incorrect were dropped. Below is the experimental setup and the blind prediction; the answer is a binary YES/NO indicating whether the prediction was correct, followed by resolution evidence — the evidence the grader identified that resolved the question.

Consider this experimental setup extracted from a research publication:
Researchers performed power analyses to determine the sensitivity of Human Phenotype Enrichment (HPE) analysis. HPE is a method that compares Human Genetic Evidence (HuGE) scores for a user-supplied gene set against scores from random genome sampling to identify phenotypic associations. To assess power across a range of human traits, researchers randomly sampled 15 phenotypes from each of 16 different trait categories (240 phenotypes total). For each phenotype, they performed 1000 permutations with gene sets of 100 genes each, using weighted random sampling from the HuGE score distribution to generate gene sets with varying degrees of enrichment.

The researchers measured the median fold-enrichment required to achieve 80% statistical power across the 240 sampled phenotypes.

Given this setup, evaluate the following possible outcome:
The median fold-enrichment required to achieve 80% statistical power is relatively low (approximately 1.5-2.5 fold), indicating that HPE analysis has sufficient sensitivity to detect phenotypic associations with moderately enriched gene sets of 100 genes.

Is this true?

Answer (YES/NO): YES